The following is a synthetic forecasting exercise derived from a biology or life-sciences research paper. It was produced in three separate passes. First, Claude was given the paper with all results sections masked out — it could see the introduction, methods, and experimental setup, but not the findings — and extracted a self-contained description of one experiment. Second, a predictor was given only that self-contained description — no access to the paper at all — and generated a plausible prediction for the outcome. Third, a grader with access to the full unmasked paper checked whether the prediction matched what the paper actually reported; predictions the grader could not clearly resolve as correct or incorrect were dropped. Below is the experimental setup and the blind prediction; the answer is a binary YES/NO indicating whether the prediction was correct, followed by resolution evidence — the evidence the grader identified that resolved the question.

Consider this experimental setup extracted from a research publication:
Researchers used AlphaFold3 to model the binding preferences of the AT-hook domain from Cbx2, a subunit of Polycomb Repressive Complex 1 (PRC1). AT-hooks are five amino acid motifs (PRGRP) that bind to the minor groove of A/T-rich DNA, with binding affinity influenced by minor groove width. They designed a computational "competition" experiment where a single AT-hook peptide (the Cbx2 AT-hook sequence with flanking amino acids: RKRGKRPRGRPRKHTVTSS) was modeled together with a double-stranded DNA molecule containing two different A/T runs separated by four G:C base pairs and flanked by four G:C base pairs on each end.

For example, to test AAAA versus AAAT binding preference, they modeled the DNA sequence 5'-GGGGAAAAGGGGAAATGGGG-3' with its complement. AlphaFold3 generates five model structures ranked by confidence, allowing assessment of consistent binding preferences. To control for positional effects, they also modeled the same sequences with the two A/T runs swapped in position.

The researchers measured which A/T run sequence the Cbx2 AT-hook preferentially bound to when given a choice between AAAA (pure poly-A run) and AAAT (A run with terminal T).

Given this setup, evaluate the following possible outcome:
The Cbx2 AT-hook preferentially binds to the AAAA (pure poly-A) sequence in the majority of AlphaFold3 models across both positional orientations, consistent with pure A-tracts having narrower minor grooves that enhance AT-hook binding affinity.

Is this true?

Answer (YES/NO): NO